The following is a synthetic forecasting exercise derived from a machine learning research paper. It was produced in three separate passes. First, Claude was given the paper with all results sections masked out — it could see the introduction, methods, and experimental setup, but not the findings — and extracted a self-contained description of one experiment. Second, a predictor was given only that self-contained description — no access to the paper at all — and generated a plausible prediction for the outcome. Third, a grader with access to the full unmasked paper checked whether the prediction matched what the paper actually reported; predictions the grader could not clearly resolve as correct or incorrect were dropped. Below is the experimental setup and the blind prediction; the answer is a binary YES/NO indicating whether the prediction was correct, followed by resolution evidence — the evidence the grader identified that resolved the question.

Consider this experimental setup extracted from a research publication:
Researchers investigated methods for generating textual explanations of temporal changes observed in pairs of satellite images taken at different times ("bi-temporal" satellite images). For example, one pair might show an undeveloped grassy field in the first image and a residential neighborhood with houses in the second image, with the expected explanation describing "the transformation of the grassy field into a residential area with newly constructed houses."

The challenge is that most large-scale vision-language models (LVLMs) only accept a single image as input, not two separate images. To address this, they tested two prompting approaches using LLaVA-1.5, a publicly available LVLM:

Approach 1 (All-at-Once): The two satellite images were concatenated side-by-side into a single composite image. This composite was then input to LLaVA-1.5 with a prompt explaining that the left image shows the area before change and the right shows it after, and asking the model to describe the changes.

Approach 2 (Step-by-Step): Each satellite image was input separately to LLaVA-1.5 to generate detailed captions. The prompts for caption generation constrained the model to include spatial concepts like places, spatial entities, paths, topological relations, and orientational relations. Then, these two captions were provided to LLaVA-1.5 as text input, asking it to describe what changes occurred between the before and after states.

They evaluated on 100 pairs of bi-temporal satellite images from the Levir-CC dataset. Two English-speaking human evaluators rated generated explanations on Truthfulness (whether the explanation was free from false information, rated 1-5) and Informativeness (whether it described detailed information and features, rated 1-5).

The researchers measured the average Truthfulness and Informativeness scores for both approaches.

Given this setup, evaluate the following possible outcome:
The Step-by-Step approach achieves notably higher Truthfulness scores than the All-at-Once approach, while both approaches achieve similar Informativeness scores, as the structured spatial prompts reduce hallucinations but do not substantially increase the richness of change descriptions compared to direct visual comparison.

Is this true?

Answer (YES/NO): NO